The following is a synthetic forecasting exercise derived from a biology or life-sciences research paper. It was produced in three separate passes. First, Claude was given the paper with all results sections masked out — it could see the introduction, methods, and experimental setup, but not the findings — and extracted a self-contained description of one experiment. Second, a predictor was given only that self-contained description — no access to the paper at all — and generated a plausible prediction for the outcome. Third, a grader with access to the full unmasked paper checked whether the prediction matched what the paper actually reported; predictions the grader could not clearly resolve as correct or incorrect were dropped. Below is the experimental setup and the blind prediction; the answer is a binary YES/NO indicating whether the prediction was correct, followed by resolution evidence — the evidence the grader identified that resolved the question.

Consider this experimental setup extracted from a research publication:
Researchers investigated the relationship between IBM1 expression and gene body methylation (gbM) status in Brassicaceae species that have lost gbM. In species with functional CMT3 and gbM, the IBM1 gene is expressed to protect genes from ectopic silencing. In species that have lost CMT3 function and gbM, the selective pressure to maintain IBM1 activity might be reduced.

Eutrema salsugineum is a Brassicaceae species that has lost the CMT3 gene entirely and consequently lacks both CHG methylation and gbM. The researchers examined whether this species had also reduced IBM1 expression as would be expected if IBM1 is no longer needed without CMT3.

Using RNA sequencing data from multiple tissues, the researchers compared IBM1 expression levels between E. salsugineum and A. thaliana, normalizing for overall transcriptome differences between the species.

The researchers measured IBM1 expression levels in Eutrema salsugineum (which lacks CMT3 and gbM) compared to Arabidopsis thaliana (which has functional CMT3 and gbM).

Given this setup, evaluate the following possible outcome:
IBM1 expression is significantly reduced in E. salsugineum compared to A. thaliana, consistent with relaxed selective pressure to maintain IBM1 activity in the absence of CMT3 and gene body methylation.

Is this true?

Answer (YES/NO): YES